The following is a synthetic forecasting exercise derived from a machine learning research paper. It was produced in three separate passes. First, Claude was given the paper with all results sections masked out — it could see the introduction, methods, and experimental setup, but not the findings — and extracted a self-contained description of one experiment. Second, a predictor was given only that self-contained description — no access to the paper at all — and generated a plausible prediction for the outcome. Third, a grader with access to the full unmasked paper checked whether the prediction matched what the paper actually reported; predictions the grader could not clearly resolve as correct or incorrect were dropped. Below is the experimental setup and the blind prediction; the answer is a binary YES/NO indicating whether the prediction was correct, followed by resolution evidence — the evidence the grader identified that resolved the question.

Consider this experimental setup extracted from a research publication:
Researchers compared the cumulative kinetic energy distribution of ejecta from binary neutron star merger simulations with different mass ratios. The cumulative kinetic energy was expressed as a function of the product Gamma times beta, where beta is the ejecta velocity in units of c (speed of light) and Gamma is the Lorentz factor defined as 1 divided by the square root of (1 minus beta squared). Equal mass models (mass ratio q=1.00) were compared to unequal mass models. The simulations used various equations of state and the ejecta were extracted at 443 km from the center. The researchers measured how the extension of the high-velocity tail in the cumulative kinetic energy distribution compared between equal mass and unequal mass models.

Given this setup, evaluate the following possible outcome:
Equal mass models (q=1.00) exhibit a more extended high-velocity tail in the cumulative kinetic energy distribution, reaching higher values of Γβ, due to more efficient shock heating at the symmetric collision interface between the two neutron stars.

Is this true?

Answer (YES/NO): YES